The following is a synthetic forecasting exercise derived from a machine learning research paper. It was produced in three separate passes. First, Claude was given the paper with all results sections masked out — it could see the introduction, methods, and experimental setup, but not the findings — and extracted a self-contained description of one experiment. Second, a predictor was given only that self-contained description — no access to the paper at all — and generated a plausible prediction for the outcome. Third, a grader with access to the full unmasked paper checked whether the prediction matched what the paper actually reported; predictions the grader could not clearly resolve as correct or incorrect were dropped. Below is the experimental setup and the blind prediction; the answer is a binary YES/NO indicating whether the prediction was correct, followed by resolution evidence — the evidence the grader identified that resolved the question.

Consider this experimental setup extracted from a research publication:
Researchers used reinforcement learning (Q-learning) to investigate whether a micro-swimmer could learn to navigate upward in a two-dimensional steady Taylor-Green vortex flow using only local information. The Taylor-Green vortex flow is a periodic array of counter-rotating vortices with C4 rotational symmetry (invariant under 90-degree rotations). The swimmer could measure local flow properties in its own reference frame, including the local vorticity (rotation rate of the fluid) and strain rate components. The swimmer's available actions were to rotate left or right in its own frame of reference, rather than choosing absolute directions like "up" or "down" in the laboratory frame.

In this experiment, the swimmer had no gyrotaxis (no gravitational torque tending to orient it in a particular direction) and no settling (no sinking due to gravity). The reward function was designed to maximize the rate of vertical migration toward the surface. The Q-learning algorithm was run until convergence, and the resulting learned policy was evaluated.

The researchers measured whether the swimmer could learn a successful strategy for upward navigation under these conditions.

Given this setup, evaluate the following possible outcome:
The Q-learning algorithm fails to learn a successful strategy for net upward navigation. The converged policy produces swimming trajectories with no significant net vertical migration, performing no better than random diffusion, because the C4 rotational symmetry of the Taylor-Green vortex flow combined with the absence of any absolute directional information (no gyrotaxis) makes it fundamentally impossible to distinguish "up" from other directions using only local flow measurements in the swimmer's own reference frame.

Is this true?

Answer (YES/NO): YES